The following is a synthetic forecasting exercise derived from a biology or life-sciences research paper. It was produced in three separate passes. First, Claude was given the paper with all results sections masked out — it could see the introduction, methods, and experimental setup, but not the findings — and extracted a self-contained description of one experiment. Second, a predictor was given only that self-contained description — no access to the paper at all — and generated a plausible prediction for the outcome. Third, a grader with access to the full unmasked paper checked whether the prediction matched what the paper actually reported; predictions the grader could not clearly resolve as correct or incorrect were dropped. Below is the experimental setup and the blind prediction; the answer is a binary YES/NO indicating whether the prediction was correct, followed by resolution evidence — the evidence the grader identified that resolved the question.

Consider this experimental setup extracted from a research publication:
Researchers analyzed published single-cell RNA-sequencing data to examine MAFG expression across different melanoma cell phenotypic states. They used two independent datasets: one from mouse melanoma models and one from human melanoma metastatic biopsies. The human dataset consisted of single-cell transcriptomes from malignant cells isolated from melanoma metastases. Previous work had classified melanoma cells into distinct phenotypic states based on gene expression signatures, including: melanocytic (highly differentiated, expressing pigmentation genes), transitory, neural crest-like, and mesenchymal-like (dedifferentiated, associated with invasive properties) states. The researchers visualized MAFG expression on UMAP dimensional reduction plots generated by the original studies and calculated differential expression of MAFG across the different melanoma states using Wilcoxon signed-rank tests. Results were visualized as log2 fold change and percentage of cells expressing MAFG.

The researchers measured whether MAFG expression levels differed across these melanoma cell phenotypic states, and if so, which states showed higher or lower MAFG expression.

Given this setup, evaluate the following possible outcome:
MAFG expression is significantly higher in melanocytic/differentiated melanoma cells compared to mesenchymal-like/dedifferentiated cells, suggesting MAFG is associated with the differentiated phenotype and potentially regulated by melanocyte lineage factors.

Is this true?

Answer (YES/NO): NO